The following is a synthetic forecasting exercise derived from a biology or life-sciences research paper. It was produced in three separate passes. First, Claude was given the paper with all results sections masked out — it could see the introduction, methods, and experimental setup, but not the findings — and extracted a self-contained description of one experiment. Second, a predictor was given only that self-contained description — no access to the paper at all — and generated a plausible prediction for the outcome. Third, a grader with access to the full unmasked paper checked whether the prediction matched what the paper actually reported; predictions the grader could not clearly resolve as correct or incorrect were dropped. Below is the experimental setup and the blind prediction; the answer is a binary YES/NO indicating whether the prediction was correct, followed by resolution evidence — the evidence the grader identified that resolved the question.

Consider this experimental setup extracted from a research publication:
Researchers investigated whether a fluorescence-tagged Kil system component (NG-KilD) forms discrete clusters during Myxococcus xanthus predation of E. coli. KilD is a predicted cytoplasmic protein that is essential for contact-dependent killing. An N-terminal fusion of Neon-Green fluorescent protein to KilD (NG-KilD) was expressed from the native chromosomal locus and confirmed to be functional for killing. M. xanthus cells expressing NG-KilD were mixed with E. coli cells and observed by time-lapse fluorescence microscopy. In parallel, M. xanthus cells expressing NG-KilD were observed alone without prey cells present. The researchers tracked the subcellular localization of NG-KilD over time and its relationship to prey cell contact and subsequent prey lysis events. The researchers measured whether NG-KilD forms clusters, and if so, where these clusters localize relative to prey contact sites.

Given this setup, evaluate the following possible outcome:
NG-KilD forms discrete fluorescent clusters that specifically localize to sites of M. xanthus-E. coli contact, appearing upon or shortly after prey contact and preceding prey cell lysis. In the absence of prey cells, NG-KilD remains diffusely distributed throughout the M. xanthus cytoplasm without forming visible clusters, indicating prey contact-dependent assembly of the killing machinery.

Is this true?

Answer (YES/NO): YES